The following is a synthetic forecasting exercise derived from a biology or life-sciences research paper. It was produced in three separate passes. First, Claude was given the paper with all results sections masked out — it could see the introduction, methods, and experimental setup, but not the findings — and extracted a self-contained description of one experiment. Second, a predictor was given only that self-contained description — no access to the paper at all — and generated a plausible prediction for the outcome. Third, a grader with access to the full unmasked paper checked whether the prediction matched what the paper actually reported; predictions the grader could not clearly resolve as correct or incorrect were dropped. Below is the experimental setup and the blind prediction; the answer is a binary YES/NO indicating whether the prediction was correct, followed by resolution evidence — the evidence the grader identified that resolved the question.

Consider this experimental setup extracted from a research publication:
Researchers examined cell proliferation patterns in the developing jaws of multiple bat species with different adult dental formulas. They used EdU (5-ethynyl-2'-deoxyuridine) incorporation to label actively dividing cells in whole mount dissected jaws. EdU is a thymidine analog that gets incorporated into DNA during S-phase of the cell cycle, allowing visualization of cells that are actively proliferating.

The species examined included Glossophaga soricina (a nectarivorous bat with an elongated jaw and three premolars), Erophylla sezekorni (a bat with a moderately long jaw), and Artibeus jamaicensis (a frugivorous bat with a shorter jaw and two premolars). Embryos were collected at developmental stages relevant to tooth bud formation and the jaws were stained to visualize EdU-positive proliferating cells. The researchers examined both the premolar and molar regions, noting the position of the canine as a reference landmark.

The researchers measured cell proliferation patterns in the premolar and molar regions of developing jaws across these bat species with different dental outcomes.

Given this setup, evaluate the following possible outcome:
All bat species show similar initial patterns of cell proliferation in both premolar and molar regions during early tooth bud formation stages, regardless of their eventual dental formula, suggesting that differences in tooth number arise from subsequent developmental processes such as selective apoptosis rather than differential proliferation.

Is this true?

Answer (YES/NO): NO